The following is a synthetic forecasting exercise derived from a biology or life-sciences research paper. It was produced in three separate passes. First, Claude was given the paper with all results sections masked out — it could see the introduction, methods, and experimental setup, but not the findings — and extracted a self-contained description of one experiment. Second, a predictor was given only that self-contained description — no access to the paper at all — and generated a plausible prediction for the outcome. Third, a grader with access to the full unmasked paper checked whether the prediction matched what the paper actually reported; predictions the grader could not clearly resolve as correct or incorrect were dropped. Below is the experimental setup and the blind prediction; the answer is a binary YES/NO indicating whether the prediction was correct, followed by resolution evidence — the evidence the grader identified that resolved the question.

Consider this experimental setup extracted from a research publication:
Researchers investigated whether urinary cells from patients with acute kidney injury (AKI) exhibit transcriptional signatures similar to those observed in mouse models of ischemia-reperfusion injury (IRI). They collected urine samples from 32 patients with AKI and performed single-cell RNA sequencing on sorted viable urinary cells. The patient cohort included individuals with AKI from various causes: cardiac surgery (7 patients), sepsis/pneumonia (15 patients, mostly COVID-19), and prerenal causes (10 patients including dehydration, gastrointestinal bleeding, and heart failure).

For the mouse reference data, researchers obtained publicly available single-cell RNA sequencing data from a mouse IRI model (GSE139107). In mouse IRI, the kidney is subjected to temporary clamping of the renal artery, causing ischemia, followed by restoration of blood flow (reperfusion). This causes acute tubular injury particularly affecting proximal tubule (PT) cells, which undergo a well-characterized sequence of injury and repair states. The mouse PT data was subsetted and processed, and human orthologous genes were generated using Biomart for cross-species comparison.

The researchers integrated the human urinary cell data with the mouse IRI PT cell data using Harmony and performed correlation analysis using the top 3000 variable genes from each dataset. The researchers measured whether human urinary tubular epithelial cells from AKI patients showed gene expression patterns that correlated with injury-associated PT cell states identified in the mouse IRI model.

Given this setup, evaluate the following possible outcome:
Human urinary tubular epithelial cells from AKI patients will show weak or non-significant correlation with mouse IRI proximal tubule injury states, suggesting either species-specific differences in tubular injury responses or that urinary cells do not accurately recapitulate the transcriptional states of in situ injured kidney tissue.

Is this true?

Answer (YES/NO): NO